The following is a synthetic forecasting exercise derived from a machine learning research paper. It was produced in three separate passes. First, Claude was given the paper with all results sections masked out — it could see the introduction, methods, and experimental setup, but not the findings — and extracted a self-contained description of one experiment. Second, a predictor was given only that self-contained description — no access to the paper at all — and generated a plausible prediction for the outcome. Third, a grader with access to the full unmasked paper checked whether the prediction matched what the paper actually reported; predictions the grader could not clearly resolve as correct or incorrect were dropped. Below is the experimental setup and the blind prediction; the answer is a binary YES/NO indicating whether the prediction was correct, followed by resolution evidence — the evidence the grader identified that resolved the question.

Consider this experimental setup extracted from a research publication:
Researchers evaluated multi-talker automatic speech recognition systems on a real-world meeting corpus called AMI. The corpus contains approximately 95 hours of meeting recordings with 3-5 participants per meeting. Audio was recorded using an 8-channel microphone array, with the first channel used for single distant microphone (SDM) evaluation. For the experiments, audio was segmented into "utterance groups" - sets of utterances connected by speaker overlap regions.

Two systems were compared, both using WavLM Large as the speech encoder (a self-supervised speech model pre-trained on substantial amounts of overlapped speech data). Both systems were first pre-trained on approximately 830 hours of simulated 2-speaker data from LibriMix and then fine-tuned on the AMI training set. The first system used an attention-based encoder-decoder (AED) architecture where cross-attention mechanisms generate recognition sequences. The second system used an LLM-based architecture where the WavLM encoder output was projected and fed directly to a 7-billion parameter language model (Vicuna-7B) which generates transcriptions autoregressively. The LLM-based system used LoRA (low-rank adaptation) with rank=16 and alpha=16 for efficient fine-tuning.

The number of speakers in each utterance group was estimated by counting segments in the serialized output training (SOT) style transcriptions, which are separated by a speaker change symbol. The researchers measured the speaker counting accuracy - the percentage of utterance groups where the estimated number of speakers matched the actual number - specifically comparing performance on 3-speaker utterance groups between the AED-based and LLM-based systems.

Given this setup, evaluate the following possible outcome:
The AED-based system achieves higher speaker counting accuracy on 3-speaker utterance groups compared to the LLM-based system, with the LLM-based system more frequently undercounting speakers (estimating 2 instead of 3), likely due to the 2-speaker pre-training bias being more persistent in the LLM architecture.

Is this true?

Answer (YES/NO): YES